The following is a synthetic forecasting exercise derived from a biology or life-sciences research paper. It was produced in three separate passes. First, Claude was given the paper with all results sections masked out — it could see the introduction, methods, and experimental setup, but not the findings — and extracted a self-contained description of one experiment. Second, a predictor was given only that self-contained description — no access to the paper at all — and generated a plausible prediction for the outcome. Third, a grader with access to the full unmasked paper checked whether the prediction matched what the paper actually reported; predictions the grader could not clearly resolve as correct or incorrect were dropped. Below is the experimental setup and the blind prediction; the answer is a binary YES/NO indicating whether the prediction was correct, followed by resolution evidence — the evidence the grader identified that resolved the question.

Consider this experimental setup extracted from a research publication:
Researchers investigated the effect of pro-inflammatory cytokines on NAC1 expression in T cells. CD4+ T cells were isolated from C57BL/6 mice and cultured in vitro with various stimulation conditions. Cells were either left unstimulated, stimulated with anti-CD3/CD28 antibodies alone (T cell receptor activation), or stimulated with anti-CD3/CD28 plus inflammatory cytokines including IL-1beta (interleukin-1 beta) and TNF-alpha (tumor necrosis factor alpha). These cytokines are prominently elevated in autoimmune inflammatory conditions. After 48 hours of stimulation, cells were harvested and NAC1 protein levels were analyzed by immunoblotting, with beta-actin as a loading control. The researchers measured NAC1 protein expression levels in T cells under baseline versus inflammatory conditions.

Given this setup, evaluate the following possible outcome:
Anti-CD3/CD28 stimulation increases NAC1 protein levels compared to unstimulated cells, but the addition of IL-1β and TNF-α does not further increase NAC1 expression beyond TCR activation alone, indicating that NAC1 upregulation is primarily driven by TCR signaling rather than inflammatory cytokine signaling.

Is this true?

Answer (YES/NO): NO